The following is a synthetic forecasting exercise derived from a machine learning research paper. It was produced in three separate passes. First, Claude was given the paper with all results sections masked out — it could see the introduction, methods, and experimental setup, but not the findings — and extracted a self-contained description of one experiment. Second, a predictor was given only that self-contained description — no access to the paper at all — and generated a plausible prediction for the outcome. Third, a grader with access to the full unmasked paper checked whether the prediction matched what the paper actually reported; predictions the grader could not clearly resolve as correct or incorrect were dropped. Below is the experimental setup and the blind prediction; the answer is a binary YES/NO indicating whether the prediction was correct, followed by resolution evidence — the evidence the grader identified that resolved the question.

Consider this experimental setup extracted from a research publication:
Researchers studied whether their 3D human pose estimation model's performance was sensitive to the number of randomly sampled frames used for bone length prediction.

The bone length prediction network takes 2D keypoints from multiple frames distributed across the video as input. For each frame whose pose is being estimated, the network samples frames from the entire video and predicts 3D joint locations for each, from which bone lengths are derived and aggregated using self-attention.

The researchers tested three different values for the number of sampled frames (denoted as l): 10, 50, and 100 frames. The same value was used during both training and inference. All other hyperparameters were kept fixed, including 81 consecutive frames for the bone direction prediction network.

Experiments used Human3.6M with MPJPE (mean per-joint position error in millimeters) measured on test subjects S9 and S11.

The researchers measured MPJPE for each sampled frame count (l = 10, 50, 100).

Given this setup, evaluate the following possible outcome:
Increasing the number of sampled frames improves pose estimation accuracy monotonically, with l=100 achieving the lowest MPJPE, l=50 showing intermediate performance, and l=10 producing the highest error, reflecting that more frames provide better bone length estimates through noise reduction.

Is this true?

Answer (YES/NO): NO